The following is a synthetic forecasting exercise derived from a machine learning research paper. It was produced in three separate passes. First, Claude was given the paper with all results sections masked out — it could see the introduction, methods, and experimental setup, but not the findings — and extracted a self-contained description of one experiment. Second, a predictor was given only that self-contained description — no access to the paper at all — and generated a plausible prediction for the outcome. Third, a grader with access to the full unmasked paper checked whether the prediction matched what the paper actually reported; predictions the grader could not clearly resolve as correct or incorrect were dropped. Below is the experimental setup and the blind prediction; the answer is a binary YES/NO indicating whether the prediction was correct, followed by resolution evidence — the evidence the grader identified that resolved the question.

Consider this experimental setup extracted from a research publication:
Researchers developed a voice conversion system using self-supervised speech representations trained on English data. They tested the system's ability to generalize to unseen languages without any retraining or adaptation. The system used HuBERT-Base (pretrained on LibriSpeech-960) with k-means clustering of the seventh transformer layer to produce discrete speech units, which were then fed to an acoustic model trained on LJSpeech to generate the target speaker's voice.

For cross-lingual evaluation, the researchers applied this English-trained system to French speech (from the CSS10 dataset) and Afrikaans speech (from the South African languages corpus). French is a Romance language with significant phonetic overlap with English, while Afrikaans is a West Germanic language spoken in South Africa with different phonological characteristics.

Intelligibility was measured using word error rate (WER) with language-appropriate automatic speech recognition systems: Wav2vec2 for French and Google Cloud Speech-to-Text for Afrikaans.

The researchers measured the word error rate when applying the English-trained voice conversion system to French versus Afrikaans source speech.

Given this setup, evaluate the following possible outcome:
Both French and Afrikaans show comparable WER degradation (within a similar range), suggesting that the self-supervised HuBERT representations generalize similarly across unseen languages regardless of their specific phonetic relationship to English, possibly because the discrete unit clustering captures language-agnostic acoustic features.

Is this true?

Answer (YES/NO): NO